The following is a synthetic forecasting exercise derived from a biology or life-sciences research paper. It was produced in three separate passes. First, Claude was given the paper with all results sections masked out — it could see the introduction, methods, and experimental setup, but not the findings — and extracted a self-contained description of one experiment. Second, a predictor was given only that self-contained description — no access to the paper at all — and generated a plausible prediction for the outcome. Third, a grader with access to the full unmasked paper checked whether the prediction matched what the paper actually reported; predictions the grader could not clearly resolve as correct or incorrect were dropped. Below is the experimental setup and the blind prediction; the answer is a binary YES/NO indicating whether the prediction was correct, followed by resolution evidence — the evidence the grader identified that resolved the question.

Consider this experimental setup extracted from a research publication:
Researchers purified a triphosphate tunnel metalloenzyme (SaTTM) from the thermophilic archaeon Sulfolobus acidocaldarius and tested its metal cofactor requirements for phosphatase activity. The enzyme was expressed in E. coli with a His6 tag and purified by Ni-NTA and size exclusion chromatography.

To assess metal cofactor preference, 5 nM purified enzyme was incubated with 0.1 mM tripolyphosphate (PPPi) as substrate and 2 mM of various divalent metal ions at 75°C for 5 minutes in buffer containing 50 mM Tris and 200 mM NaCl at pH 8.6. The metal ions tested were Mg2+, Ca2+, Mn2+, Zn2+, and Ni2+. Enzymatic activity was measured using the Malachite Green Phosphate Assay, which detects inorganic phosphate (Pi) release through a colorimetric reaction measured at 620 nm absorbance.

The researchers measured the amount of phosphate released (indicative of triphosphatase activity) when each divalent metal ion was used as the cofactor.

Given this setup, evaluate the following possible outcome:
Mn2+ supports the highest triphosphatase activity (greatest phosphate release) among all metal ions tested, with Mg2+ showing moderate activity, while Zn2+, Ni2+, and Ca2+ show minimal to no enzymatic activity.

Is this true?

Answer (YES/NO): NO